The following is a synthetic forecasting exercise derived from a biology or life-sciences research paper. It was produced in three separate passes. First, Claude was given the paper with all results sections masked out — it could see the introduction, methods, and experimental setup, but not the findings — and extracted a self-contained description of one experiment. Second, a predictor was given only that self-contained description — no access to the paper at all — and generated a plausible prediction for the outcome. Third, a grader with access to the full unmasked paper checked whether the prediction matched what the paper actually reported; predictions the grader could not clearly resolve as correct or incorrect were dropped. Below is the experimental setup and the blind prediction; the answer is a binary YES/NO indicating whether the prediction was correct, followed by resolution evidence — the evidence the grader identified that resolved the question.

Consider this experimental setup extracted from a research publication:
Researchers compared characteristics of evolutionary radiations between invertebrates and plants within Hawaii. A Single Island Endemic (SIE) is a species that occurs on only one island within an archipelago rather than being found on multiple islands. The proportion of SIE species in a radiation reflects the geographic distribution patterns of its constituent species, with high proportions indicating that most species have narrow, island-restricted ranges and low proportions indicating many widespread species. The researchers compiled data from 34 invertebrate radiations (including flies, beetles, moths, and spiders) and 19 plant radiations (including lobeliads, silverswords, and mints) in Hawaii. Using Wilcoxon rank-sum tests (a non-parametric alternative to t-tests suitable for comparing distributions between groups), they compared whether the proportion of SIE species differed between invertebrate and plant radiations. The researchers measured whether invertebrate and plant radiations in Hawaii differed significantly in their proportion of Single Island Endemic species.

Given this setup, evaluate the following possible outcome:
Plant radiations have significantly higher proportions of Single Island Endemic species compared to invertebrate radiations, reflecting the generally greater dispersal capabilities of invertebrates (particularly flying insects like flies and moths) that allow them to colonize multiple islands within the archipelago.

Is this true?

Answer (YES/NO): NO